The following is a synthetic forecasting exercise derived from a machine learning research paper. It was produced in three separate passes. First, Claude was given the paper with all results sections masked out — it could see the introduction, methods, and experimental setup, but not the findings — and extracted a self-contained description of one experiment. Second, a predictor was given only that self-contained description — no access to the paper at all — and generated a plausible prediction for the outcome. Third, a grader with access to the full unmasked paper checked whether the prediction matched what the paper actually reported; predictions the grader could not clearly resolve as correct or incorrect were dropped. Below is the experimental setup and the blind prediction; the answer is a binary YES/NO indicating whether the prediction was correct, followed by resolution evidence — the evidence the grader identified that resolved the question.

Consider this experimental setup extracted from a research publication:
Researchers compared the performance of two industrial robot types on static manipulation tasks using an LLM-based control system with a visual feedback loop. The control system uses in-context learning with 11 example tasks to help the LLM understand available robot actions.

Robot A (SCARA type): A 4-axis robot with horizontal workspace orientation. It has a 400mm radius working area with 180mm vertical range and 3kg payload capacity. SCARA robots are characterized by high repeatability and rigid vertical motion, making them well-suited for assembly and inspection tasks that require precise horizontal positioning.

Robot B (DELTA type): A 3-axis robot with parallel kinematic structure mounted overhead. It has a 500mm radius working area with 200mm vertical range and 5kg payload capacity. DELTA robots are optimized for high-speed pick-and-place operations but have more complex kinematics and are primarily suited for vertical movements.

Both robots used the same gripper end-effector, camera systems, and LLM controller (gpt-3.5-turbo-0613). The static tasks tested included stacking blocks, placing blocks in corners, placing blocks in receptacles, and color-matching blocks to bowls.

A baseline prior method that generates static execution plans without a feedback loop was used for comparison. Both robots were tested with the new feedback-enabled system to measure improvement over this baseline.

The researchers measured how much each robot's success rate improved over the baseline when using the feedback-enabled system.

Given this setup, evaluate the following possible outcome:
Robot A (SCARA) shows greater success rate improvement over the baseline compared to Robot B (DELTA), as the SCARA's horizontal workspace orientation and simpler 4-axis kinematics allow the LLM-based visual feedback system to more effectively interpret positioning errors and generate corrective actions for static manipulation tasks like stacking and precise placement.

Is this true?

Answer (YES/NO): YES